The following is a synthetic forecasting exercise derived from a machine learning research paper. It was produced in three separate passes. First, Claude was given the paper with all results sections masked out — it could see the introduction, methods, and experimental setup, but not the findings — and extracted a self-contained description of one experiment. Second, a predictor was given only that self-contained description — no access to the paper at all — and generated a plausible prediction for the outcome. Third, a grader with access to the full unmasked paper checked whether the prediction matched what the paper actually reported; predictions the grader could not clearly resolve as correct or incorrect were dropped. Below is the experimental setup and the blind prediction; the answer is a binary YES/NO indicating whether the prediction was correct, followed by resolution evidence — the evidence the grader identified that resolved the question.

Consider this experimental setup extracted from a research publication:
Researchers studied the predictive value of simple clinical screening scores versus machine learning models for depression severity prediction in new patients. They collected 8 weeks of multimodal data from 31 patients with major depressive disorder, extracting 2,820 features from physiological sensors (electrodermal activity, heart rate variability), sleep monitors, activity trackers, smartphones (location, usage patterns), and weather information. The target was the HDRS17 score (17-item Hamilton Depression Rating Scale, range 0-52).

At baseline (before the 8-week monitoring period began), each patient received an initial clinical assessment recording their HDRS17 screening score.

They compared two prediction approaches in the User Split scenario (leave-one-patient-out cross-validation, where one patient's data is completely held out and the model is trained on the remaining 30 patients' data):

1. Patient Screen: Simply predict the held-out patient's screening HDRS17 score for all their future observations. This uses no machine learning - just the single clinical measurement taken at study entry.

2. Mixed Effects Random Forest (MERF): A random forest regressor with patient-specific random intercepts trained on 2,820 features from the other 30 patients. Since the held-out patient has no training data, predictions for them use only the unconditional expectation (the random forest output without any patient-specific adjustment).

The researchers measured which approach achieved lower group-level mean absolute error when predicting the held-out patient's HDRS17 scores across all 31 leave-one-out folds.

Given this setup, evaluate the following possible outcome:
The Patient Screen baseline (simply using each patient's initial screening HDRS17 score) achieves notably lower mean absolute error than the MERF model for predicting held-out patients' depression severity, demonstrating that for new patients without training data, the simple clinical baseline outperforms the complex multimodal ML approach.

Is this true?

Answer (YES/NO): YES